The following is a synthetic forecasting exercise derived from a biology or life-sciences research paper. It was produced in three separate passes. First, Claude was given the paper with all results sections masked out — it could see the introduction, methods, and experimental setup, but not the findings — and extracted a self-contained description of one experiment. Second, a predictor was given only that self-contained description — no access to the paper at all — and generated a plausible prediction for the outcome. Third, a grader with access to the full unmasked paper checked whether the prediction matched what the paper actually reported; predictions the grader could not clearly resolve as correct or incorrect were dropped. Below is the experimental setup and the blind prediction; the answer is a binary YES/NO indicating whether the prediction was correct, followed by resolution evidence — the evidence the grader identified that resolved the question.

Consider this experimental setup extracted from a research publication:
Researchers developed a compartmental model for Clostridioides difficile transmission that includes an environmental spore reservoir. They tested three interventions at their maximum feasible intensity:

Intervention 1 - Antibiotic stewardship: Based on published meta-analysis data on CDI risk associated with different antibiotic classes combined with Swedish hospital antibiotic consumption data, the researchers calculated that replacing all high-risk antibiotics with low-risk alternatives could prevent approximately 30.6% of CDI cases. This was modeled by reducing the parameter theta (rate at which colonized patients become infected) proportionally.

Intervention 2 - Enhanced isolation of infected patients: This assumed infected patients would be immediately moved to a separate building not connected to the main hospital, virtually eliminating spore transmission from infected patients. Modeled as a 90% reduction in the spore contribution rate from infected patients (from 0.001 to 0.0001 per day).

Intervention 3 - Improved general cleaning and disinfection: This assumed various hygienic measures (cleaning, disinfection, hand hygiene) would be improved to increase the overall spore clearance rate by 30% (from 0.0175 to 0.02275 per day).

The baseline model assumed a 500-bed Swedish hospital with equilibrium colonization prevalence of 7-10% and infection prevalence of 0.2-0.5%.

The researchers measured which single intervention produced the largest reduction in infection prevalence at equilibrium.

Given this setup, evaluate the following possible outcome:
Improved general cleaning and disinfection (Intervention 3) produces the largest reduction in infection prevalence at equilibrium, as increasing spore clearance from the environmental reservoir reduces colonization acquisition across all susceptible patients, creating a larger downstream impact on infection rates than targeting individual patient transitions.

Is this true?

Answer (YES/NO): NO